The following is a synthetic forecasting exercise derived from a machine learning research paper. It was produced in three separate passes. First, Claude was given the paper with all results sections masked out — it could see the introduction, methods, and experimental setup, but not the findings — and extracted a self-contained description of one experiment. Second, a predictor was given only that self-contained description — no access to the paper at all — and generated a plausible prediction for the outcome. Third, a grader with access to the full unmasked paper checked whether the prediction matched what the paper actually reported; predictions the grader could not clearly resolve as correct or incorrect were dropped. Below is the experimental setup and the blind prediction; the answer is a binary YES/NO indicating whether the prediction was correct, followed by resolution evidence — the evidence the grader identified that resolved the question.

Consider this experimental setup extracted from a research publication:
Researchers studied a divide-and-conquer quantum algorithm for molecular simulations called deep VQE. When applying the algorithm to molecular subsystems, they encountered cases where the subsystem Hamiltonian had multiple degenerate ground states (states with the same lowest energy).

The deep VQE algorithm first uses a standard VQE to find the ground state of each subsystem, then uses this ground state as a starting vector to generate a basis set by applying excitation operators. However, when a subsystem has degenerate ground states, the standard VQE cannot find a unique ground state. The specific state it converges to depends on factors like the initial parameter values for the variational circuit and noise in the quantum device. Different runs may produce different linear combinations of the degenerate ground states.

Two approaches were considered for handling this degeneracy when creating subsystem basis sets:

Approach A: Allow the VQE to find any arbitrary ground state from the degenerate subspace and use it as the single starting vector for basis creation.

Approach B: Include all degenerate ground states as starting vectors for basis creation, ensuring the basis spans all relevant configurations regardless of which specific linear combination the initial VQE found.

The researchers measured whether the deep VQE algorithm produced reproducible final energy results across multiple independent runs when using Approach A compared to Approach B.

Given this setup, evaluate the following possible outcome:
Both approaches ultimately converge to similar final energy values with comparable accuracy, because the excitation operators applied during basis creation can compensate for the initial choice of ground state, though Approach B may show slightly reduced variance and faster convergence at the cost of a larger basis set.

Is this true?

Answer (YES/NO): NO